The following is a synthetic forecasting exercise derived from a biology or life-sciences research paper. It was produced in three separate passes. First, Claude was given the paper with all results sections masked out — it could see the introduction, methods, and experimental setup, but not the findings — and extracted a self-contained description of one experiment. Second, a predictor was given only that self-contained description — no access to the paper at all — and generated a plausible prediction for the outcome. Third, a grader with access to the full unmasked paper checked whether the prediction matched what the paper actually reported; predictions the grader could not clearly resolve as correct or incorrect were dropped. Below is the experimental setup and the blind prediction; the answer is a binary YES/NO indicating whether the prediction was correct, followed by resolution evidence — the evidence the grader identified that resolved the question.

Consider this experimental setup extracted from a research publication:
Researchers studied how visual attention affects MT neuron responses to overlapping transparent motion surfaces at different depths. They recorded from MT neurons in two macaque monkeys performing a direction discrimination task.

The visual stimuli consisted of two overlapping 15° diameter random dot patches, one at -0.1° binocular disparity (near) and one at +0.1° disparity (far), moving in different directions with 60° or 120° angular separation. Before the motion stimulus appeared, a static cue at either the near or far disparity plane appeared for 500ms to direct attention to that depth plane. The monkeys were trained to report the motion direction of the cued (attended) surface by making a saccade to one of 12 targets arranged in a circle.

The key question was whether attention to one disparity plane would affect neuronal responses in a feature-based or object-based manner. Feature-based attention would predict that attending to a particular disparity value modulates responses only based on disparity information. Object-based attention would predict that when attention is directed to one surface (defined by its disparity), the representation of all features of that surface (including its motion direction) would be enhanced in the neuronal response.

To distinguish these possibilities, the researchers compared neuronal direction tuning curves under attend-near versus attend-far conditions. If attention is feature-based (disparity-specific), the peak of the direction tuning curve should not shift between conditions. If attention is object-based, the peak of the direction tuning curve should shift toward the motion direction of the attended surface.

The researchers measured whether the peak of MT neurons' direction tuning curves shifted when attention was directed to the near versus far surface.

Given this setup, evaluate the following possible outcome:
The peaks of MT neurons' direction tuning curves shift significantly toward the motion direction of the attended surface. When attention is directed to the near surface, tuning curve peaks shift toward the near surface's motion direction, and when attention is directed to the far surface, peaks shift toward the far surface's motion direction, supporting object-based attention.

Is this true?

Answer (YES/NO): YES